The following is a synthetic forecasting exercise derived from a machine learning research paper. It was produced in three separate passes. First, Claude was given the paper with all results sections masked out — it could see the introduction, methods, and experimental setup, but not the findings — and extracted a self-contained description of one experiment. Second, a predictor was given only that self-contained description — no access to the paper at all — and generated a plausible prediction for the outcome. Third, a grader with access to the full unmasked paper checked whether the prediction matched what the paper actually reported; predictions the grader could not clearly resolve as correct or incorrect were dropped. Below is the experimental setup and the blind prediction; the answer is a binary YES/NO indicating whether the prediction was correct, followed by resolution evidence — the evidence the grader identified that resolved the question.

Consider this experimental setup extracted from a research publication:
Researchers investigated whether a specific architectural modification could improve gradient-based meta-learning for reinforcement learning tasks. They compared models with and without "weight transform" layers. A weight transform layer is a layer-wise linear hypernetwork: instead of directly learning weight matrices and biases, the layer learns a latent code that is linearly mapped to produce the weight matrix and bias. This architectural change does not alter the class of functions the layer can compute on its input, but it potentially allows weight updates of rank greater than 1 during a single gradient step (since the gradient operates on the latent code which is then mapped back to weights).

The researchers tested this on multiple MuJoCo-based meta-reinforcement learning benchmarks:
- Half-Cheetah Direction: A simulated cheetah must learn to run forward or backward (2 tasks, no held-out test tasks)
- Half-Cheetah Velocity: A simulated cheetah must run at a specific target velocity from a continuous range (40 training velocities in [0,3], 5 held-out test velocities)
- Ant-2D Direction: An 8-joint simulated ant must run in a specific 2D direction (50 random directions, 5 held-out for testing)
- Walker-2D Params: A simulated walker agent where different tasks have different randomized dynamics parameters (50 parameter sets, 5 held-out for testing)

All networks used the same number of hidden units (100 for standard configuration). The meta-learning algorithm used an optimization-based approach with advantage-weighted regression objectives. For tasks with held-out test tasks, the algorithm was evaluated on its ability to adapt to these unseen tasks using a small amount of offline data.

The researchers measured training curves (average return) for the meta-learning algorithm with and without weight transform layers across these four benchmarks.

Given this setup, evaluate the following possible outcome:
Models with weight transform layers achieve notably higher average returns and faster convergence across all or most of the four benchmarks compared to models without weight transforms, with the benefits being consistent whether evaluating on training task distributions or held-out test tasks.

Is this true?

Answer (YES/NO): NO